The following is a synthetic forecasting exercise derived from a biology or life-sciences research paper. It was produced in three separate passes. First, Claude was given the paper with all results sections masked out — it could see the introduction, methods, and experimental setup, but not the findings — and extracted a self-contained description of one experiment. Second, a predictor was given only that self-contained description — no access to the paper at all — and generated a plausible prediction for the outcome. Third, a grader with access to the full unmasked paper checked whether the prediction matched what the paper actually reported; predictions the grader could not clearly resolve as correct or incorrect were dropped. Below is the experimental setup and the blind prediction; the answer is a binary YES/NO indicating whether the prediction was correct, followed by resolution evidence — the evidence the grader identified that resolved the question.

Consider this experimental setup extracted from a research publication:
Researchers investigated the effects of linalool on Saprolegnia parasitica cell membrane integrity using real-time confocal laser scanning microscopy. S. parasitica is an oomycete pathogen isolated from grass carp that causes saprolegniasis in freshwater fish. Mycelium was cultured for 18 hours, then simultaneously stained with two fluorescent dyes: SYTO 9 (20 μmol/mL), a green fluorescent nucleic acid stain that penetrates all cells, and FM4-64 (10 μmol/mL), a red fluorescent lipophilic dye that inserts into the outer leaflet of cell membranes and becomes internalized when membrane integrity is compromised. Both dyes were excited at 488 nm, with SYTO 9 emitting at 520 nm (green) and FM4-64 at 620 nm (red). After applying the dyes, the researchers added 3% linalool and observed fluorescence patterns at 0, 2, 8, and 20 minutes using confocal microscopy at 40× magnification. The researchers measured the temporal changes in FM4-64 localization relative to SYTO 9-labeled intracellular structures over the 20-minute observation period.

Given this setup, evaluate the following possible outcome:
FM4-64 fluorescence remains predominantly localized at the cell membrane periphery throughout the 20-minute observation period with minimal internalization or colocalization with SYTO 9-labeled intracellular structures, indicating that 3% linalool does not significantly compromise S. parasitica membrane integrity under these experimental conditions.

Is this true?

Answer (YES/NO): NO